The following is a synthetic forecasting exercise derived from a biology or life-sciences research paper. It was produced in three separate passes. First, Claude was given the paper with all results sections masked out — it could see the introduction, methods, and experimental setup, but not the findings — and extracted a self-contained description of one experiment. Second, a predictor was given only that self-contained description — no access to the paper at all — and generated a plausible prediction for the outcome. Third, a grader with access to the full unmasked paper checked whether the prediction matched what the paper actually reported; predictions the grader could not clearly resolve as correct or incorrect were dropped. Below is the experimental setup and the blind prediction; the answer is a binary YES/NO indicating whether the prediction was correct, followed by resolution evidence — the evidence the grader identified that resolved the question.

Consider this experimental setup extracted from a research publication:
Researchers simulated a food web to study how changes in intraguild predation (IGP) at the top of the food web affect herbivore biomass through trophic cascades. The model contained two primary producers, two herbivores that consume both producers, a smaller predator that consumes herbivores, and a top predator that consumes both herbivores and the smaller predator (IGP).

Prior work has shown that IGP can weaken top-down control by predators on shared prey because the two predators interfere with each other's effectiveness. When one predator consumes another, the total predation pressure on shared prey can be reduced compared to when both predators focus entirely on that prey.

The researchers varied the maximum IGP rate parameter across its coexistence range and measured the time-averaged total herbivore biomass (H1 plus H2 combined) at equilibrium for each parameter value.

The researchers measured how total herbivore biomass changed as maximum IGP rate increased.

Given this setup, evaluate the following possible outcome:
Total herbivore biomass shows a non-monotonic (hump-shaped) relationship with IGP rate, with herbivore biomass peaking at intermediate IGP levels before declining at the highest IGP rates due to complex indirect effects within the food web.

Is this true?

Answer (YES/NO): NO